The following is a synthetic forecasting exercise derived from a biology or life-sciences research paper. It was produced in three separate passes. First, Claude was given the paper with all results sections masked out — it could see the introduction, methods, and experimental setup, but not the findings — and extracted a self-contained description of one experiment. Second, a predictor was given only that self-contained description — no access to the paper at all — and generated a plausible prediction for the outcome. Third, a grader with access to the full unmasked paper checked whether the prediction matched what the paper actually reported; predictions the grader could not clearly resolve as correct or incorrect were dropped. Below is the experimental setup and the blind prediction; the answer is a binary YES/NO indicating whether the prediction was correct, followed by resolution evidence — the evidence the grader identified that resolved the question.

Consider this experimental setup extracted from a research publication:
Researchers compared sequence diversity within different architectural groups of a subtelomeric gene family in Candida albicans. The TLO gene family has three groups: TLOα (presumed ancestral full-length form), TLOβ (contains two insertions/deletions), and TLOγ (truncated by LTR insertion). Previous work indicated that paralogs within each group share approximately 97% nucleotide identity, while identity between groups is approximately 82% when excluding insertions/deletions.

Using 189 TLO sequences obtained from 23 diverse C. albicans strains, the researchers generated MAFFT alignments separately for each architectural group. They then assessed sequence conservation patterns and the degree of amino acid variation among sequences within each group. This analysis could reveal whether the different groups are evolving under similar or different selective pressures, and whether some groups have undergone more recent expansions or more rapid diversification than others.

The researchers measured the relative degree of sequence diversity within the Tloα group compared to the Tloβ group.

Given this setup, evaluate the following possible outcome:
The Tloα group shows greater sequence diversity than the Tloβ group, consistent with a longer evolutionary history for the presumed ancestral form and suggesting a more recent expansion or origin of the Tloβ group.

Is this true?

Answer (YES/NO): NO